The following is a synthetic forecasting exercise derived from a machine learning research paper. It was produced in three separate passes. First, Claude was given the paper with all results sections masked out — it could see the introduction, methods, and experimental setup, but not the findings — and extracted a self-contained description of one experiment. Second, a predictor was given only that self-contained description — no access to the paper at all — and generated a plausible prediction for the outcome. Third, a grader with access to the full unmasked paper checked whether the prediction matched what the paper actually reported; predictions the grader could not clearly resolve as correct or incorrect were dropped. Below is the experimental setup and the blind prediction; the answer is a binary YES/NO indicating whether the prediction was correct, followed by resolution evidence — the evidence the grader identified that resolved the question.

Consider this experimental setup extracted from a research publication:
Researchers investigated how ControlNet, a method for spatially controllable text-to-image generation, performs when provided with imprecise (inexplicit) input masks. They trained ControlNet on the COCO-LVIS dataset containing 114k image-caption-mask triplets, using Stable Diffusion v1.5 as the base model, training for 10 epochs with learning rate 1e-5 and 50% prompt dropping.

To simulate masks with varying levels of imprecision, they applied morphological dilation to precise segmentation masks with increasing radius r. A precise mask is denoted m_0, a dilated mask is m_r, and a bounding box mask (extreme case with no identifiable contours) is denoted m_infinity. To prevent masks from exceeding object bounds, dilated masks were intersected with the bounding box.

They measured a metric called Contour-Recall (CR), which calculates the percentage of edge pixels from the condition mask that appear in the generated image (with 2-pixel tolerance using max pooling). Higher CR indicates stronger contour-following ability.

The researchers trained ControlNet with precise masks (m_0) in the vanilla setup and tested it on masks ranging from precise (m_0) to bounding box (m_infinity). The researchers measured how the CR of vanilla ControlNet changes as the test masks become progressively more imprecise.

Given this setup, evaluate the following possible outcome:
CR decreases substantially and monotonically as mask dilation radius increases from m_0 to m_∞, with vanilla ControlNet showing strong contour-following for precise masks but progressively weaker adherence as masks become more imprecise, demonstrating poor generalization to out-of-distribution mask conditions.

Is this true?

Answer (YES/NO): NO